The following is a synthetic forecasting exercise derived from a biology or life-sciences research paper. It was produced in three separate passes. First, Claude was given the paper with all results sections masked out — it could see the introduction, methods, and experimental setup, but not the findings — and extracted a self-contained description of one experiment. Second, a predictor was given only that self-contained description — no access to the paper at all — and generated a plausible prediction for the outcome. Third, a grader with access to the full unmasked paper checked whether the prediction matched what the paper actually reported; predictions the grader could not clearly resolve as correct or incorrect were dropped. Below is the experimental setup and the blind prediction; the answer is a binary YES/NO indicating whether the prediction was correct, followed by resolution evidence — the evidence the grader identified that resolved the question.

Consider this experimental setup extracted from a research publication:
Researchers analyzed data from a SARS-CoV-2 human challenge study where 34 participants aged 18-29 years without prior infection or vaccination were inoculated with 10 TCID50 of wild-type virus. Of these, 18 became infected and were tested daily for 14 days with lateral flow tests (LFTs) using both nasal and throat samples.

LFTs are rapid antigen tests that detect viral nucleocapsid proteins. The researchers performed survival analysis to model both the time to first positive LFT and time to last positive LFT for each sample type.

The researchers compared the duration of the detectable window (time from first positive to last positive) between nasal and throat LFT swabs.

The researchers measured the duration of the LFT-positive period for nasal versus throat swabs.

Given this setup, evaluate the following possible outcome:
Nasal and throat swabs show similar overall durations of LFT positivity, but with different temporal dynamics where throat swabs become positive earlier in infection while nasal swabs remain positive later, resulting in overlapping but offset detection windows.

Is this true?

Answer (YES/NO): NO